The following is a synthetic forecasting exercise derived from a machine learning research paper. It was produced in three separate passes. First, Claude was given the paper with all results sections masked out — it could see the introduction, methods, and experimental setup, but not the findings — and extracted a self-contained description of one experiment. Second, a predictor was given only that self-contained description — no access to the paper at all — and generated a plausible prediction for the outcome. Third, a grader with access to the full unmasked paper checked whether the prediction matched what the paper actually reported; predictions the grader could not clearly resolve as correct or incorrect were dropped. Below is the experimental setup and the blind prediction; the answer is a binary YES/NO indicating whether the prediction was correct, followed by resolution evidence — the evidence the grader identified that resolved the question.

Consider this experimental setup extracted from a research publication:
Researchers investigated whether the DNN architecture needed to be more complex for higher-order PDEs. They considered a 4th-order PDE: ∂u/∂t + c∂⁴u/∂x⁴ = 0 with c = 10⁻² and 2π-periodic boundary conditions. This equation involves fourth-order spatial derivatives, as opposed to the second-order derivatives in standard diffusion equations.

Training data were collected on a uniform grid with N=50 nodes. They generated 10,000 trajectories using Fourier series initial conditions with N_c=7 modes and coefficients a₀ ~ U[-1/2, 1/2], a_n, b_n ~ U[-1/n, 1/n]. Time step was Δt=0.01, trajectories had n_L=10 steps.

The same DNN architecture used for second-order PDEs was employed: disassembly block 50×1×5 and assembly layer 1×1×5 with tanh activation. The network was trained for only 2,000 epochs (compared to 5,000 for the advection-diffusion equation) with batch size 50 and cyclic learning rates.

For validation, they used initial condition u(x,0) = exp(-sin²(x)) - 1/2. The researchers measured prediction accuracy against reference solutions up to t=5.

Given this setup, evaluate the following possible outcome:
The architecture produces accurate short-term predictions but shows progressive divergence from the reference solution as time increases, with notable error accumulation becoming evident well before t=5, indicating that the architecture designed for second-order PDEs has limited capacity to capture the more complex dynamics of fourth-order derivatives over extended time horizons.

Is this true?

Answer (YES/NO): NO